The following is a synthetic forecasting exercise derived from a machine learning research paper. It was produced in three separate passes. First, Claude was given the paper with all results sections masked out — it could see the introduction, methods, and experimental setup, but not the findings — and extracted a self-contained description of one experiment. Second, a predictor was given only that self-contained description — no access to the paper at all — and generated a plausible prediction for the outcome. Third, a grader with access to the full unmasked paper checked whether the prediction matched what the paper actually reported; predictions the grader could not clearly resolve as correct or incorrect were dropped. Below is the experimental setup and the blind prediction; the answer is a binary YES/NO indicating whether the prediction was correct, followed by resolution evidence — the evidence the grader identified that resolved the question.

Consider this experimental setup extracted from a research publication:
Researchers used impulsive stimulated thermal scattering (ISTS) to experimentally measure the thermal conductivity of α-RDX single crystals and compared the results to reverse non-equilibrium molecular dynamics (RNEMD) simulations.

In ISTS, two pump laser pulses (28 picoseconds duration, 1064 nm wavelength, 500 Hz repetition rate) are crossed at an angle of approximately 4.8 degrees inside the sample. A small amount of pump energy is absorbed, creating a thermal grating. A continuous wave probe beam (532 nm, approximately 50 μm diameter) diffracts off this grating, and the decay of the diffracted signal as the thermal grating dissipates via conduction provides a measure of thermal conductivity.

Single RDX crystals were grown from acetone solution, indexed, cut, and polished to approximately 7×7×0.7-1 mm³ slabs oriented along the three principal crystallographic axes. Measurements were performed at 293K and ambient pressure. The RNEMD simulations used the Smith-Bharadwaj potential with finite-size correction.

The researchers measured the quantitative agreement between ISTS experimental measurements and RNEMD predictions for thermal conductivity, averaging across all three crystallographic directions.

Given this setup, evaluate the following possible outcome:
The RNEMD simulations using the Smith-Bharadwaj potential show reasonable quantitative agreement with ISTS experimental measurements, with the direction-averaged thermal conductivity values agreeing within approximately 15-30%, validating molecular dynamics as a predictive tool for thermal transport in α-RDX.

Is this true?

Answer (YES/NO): NO